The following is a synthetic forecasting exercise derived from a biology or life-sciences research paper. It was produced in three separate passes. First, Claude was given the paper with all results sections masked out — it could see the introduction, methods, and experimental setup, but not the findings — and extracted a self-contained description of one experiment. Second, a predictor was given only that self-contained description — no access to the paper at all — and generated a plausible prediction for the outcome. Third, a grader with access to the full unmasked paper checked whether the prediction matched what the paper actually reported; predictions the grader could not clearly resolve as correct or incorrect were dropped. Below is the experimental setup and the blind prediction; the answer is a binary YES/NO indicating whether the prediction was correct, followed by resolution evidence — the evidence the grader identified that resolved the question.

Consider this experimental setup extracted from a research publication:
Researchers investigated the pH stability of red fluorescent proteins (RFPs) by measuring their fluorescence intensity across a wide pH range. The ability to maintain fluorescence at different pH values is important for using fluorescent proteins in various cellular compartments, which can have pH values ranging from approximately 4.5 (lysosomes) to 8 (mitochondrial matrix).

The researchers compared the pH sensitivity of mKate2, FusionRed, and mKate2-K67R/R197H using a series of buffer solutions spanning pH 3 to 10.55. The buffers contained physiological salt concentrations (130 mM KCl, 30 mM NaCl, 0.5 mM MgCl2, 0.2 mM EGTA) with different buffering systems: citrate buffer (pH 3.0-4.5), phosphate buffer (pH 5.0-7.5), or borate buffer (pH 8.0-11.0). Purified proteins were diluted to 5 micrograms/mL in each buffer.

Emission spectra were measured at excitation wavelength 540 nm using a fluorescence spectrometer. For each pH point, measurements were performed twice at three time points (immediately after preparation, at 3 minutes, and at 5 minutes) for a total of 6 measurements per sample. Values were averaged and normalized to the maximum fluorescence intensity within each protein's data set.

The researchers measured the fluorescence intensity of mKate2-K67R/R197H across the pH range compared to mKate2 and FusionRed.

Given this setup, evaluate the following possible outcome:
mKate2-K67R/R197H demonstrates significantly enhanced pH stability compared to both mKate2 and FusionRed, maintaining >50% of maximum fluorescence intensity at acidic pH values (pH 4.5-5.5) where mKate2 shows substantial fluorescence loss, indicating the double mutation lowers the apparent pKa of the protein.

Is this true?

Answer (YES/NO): NO